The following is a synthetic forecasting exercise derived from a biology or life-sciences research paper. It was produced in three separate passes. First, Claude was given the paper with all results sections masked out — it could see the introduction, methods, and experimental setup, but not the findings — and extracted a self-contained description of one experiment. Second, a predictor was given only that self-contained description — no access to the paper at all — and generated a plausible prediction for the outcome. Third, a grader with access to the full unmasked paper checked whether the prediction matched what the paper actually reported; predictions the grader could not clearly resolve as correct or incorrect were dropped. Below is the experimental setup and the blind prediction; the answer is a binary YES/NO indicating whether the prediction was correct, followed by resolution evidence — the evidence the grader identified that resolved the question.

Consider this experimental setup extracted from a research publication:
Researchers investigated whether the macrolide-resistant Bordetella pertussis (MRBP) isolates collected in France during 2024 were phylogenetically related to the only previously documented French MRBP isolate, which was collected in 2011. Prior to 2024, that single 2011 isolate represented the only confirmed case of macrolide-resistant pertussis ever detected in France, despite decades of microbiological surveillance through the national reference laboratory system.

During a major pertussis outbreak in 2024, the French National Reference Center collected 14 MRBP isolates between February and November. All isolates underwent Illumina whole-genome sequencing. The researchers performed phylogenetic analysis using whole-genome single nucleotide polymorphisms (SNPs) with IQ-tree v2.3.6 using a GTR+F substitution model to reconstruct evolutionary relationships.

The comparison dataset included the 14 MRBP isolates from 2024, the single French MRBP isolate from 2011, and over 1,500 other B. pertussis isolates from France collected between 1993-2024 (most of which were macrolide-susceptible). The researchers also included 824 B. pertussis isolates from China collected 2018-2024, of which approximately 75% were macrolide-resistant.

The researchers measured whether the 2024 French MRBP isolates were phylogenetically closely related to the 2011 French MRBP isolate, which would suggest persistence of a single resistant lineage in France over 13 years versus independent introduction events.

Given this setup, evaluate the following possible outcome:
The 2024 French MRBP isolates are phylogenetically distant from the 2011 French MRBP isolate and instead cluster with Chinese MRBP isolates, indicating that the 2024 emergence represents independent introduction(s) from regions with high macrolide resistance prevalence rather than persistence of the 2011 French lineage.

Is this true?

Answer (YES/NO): YES